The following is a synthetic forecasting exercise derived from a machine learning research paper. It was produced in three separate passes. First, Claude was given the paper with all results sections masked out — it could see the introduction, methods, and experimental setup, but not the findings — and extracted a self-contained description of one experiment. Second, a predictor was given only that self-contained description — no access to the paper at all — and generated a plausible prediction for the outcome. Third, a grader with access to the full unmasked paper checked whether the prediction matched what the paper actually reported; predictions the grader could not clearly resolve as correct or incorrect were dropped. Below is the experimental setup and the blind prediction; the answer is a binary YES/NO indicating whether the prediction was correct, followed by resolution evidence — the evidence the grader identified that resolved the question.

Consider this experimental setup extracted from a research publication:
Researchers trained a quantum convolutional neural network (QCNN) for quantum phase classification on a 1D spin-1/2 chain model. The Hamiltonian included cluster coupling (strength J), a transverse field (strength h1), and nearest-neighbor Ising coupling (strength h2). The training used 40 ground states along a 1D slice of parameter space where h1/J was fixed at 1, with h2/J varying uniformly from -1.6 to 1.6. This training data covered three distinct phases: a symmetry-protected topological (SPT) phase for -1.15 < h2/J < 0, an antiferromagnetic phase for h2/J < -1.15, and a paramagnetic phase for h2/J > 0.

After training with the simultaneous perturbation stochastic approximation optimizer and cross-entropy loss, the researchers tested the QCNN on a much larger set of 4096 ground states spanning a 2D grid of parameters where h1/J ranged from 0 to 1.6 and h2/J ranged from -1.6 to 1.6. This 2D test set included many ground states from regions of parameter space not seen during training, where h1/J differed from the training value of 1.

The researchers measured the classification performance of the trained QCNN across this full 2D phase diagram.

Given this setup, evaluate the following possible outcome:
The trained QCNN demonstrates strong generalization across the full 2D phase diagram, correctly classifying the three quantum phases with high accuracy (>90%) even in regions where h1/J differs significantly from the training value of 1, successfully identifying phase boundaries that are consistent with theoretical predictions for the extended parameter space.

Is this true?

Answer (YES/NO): NO